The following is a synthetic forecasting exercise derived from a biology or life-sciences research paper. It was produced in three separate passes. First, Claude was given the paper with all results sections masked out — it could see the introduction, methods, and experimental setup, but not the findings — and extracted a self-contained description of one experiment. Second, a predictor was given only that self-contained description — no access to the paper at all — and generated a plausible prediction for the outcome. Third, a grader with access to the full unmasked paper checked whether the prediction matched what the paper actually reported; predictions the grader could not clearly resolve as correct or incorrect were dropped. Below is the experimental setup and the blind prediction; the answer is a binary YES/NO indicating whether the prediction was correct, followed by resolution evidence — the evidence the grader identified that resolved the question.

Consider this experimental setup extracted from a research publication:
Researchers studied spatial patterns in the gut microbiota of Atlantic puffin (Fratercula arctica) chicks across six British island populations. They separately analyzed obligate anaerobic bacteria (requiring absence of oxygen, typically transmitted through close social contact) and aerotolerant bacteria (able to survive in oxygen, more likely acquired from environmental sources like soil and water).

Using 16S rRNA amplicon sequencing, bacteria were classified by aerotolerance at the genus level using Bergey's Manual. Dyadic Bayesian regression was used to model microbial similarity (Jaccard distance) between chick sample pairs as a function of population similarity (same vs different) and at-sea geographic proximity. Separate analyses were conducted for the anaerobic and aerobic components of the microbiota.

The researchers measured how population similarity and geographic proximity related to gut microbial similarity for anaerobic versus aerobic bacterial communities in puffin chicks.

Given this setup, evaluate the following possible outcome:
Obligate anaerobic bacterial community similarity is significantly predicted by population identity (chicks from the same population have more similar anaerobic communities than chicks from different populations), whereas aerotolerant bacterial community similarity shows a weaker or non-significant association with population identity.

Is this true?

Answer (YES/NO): NO